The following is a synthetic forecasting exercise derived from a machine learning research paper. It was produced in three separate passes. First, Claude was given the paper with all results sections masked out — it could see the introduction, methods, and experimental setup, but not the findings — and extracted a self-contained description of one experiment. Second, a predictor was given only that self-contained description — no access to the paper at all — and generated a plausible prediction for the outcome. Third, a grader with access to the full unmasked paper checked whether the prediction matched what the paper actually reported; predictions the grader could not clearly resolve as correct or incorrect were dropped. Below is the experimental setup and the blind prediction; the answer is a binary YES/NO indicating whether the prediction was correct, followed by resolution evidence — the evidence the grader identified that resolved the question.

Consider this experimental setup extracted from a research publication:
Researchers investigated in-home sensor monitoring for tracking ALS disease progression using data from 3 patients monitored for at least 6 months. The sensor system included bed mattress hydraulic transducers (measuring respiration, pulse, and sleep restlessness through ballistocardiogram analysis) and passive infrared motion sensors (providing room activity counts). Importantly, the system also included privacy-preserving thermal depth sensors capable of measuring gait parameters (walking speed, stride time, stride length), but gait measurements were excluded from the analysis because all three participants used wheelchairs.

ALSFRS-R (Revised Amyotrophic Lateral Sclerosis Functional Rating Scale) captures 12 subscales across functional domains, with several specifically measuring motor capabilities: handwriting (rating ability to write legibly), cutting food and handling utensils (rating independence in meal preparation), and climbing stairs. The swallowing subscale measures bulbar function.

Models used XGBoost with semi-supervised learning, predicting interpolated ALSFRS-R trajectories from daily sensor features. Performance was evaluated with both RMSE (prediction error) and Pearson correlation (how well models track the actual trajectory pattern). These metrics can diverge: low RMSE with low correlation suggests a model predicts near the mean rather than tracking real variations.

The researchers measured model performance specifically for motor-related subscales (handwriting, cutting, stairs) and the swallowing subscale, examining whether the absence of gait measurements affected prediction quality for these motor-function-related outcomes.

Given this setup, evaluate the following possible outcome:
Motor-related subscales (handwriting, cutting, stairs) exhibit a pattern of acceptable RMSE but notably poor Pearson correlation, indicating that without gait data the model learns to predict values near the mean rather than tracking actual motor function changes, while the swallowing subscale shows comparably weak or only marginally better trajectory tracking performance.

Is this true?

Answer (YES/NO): NO